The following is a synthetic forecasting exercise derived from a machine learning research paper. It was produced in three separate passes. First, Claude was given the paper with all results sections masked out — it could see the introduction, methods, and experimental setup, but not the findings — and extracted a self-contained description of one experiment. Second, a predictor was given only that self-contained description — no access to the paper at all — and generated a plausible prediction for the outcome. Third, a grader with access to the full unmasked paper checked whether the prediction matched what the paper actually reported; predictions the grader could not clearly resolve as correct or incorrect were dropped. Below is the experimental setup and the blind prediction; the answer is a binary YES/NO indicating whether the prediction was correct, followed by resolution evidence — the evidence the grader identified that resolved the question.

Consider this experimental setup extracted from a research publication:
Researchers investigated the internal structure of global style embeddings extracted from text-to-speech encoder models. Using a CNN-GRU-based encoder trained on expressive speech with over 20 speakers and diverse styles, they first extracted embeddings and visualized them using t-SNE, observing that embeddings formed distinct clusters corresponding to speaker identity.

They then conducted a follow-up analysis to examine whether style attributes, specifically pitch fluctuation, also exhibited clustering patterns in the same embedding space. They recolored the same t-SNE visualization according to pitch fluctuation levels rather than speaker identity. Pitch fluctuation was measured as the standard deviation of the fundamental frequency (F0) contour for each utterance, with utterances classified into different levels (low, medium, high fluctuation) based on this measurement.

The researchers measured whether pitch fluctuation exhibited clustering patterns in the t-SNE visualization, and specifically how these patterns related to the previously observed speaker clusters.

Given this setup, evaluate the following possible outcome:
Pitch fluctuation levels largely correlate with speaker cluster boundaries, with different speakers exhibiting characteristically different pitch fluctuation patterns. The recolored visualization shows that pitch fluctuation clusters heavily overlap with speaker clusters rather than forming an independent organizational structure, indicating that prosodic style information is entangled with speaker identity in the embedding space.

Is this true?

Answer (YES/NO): NO